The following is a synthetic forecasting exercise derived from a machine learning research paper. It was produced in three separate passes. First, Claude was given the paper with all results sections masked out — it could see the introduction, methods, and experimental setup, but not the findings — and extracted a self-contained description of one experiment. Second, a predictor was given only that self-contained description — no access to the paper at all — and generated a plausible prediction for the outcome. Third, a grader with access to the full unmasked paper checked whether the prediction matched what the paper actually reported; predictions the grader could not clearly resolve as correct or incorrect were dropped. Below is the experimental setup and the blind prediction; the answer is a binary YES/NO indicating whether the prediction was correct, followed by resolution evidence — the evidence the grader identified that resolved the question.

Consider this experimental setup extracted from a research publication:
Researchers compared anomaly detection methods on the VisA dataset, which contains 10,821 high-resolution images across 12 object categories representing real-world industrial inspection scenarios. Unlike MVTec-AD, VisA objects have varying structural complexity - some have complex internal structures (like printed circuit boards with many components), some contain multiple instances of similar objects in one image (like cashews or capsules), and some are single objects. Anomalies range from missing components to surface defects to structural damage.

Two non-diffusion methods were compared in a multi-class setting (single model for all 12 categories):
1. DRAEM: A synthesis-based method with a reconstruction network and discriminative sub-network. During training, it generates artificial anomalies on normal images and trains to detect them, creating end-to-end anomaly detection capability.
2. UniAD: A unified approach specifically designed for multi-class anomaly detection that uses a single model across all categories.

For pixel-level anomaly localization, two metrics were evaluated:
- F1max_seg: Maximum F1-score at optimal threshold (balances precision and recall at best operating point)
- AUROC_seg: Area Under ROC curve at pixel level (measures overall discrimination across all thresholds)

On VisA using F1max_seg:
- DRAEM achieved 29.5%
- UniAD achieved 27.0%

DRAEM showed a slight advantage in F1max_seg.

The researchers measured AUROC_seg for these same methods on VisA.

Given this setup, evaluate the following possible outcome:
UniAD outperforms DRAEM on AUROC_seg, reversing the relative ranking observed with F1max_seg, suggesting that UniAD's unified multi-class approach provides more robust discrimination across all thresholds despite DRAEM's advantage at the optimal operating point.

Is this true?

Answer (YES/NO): YES